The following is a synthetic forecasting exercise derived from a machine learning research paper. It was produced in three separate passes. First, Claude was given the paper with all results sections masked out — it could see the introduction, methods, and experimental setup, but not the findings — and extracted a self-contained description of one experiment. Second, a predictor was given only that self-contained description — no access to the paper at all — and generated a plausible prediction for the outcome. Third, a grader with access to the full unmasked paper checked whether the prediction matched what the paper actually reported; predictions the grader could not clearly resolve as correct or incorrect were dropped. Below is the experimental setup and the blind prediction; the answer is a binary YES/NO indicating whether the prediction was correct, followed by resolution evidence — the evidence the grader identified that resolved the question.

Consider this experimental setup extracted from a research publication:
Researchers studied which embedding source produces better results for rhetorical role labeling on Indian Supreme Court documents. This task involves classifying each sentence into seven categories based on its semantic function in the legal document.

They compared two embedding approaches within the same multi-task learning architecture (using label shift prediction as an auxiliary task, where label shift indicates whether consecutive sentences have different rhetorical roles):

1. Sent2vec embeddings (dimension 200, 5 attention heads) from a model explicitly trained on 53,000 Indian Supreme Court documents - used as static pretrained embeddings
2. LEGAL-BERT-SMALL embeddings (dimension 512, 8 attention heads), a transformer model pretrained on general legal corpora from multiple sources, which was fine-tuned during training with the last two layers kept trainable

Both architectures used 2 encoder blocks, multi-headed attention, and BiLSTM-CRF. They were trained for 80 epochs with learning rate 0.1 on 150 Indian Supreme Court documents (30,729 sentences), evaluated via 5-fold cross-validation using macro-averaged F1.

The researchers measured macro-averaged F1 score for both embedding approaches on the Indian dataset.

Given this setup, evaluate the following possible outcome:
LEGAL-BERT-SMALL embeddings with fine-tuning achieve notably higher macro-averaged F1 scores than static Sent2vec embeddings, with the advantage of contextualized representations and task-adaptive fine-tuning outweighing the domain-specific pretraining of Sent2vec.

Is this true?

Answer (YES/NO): NO